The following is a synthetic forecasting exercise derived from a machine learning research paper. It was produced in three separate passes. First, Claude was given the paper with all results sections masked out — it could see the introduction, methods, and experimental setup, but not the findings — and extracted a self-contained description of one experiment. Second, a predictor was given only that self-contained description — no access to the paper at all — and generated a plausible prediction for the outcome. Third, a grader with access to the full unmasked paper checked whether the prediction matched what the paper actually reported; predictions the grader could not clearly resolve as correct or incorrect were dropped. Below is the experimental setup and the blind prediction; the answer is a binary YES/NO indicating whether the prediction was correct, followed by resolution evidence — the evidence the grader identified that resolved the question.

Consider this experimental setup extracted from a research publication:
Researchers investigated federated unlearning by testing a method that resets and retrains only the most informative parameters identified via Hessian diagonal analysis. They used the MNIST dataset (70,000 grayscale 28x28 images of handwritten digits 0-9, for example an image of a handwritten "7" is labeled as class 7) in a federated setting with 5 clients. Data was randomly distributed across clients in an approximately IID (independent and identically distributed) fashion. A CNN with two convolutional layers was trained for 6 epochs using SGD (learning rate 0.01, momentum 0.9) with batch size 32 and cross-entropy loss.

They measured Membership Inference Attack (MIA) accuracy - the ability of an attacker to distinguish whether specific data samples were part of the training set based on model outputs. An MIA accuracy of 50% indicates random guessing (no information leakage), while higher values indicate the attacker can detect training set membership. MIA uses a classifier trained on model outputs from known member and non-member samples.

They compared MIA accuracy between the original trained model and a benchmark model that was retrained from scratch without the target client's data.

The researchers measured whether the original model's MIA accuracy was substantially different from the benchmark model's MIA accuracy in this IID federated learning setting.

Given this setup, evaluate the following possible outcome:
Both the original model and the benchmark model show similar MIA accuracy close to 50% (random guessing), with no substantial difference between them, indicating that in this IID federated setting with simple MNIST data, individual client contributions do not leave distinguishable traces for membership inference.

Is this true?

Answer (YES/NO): YES